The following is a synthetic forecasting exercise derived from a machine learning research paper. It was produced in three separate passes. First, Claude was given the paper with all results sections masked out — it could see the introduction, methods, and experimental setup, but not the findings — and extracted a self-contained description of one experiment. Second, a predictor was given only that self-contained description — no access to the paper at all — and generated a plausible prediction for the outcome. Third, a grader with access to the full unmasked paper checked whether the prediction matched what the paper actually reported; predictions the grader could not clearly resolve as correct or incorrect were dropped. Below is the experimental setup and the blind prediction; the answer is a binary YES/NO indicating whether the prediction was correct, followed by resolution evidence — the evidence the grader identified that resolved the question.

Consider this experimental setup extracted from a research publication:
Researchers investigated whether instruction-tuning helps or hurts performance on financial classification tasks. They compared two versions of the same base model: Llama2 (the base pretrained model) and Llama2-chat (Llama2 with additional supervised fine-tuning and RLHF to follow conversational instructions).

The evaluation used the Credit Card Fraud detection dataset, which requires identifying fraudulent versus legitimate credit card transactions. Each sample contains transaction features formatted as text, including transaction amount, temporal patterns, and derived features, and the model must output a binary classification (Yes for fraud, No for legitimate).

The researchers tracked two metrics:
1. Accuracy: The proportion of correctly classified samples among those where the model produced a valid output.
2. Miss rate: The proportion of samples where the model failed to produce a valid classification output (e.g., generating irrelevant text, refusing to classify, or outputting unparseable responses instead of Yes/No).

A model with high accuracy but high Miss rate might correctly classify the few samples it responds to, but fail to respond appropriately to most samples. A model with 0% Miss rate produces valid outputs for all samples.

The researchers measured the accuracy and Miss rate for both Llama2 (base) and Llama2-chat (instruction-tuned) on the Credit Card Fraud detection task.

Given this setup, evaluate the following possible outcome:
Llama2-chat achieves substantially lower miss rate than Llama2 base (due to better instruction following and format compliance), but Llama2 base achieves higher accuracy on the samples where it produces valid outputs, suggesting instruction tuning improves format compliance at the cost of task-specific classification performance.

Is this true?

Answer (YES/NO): NO